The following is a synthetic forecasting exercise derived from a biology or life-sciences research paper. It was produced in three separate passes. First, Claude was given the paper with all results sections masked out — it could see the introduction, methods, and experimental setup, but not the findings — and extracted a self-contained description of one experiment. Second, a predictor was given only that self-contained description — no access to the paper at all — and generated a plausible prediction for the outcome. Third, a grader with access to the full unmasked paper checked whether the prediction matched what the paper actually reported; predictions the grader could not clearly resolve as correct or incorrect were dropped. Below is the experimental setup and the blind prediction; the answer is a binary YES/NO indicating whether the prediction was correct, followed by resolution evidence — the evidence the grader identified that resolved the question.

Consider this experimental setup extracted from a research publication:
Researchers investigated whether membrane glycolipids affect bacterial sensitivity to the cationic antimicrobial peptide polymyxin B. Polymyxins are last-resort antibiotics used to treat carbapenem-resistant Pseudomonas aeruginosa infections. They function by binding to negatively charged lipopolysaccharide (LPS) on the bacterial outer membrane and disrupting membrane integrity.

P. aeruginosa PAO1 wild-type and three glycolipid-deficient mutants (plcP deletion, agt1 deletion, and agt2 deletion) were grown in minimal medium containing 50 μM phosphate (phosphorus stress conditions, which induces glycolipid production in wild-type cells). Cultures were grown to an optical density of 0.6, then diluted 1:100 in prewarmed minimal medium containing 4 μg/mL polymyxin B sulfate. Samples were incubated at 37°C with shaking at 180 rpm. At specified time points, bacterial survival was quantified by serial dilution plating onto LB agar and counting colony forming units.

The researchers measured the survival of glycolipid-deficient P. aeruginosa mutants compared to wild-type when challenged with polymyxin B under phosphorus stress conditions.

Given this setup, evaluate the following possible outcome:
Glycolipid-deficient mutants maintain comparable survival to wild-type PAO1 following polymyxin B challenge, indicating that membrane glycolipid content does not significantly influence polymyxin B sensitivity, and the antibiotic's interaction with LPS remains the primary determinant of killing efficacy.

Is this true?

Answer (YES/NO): NO